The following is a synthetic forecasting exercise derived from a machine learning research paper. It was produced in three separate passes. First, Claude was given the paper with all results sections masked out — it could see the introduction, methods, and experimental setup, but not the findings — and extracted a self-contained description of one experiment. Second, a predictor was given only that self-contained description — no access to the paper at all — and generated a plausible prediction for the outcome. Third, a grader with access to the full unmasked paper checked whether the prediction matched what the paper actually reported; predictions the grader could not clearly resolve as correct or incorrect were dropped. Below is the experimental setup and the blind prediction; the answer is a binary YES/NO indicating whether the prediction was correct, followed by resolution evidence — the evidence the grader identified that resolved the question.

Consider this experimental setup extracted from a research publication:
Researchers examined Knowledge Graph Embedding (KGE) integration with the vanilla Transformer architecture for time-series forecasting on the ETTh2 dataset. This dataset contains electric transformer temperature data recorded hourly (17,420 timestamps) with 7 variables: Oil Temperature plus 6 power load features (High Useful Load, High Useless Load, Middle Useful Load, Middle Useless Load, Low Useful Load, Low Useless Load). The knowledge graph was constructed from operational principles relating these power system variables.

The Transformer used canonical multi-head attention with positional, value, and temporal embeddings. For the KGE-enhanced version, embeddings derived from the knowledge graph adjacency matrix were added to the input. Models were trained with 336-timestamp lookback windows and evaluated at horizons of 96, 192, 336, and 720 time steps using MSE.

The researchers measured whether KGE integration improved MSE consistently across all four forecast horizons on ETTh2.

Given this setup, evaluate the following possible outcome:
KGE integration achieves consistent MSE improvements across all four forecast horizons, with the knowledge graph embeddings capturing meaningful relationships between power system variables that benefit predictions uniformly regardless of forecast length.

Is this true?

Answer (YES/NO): NO